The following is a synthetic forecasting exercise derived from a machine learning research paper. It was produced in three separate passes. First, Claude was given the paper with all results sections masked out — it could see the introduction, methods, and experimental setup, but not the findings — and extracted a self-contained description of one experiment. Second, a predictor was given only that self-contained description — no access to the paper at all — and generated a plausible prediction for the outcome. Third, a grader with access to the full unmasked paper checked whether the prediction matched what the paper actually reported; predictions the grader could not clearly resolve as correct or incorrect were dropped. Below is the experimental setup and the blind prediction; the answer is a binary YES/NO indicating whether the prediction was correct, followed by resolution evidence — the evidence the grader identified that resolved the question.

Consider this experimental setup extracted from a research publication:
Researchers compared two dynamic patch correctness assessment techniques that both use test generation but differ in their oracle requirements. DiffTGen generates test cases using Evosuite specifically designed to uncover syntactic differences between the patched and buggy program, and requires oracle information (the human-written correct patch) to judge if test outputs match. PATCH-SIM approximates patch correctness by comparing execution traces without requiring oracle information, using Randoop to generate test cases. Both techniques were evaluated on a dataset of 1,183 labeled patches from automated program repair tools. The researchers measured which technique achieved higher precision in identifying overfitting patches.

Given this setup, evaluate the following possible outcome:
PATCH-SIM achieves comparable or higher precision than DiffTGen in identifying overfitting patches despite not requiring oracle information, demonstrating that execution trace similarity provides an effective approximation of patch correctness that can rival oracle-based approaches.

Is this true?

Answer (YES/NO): NO